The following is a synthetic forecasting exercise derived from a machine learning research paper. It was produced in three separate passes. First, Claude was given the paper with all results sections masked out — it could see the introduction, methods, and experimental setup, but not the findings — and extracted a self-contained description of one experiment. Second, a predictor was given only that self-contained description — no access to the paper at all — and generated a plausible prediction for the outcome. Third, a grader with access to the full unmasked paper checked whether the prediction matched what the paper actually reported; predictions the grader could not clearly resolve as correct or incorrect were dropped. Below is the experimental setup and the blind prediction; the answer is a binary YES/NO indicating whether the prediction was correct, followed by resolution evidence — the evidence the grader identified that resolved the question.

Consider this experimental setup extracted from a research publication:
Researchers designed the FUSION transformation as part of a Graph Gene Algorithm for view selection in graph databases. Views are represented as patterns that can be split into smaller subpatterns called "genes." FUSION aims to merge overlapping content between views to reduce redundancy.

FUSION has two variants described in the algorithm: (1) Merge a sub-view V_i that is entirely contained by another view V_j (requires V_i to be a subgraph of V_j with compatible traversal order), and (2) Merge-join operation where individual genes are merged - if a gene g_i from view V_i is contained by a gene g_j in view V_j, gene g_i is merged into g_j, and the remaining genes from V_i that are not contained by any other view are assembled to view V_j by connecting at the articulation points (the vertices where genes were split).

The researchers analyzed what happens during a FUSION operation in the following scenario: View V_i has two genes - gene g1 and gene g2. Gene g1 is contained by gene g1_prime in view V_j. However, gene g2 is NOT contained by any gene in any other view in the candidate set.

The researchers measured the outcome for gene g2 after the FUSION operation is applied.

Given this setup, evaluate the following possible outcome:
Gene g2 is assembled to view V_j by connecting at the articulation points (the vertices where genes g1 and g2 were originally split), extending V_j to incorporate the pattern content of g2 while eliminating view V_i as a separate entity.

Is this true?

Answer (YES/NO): YES